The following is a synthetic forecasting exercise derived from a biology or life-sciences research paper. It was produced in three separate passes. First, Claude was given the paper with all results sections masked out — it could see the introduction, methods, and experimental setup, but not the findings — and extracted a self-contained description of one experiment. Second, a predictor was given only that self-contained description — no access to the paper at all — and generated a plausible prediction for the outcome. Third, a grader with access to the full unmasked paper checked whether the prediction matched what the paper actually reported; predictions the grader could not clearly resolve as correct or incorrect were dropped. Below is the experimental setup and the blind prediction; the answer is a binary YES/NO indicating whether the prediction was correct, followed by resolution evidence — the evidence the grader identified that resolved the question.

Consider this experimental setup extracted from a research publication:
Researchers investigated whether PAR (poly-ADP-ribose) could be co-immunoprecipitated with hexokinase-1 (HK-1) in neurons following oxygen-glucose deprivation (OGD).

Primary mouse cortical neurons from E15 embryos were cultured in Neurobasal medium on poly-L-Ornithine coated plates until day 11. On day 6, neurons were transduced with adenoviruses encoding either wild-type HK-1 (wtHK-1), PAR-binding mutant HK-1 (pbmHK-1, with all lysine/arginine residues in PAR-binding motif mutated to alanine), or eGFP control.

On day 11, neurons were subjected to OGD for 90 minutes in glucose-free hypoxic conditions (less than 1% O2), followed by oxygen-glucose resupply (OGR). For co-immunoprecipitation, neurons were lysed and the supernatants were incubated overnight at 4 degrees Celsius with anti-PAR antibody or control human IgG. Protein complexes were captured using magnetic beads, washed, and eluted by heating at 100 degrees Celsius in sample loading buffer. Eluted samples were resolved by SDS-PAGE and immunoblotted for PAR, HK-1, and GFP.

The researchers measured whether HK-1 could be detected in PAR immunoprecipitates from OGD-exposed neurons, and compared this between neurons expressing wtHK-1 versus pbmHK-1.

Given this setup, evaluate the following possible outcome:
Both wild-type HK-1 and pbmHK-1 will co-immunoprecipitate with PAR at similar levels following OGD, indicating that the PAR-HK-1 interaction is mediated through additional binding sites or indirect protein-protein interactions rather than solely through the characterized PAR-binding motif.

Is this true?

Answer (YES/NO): NO